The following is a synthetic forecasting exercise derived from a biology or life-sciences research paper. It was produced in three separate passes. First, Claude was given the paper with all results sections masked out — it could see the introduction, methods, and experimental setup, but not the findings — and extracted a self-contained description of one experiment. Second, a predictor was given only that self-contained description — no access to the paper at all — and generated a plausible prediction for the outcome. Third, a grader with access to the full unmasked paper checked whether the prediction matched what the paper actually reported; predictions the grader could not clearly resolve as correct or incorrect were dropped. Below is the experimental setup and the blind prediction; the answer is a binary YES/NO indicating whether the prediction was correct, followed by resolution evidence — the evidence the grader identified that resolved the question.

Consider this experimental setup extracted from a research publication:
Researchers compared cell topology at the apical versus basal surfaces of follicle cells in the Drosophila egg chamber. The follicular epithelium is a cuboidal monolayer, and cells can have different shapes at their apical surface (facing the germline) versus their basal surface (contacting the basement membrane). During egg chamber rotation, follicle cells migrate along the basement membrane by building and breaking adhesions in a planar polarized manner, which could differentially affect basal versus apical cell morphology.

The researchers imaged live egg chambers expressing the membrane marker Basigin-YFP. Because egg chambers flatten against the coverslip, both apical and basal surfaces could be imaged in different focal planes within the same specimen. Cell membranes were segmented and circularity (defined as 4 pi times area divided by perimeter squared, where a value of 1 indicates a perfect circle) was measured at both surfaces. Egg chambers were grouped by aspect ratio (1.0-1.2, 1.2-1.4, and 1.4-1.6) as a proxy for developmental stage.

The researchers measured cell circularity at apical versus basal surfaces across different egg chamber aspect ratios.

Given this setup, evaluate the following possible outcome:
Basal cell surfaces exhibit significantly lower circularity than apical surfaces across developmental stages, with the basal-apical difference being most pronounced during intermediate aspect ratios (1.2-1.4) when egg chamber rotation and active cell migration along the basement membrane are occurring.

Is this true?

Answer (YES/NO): NO